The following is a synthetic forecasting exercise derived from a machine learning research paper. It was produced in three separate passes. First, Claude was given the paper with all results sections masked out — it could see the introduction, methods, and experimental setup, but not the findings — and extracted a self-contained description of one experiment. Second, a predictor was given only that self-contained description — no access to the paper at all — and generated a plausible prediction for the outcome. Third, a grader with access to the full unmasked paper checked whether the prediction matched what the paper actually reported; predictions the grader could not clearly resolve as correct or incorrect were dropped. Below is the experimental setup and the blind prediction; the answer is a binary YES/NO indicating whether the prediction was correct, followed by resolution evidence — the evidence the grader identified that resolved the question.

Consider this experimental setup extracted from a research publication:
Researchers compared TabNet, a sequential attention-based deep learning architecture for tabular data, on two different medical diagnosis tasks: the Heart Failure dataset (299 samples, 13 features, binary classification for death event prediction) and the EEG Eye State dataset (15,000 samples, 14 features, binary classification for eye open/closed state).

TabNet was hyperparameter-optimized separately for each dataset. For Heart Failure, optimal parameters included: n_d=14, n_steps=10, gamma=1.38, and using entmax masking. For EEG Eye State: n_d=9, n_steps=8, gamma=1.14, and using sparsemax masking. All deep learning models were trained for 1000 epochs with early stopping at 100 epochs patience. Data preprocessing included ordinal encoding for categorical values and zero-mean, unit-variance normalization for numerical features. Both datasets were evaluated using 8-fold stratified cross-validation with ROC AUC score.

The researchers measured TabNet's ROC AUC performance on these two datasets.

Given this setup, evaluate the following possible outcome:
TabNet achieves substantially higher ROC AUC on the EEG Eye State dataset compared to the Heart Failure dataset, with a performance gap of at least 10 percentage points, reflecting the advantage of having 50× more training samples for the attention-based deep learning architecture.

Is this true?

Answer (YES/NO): NO